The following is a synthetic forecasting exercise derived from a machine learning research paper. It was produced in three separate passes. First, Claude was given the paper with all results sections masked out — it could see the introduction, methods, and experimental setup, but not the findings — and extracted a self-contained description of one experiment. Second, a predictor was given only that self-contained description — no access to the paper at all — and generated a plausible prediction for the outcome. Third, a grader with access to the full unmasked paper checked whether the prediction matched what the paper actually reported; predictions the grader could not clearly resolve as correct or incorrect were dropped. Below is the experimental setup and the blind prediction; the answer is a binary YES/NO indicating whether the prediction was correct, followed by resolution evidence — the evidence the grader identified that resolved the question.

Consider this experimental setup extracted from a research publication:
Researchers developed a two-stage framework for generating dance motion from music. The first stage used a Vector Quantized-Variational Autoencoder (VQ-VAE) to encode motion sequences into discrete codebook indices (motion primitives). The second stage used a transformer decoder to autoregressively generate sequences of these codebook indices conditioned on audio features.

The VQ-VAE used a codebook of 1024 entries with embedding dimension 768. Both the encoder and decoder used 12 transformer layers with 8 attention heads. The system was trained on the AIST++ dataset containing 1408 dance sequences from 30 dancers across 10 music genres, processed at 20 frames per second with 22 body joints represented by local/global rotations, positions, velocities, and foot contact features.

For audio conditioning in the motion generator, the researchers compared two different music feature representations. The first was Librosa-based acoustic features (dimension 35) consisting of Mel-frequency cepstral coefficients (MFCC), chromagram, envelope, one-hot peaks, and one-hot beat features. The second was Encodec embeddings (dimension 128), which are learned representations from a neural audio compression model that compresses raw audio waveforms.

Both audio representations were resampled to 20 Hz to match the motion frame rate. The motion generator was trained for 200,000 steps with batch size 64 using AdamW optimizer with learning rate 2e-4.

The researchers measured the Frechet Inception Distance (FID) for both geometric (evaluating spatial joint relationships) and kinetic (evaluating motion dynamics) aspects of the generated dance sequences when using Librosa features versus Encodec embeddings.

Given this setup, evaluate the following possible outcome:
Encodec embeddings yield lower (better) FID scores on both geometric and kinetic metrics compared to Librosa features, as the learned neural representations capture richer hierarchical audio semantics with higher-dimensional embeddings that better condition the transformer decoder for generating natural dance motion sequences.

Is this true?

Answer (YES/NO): YES